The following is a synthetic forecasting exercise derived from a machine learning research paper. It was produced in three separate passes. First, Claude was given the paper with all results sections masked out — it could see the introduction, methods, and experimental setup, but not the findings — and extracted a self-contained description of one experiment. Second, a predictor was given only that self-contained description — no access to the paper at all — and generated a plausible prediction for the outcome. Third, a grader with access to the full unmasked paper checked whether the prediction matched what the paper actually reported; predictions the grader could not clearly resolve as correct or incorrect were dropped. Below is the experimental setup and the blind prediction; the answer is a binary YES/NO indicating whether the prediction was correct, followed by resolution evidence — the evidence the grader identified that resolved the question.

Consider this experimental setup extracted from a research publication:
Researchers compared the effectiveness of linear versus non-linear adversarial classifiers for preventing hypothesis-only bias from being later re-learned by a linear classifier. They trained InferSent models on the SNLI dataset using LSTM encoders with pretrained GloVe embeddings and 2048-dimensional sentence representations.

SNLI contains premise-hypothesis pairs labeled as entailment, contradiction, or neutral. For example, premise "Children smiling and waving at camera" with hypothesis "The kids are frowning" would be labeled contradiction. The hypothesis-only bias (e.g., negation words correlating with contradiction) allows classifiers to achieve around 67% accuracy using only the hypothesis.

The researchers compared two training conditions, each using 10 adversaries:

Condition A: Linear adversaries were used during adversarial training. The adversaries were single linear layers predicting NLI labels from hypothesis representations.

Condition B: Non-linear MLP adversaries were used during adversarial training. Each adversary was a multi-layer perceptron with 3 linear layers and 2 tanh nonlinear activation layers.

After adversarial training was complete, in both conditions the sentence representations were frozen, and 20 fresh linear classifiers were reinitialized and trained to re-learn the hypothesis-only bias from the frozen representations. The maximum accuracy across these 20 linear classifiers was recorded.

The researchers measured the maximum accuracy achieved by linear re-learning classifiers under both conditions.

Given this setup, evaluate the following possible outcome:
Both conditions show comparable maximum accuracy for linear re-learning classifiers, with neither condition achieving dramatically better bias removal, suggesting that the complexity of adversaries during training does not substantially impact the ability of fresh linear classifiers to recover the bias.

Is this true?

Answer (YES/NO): NO